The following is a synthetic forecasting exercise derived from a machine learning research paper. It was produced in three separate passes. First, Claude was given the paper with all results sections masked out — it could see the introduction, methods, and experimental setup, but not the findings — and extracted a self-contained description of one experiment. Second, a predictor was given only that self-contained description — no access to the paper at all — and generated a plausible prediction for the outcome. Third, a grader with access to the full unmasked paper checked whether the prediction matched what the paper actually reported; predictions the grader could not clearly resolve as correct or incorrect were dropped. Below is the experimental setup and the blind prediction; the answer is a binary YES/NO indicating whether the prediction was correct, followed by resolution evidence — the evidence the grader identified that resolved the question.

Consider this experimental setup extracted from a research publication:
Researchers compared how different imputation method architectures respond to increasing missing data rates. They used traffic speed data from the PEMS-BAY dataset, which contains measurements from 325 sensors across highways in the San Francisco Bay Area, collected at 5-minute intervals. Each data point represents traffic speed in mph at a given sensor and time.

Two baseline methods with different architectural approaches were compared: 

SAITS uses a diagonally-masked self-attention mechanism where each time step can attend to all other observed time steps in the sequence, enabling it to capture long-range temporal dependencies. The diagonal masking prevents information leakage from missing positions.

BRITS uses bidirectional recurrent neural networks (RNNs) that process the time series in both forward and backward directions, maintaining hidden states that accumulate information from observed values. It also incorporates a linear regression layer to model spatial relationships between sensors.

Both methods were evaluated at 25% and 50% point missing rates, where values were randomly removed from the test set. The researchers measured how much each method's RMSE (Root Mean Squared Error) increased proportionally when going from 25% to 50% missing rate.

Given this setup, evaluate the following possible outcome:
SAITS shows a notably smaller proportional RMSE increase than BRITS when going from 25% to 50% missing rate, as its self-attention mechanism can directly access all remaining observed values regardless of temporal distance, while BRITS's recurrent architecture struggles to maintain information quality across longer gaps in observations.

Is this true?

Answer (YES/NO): NO